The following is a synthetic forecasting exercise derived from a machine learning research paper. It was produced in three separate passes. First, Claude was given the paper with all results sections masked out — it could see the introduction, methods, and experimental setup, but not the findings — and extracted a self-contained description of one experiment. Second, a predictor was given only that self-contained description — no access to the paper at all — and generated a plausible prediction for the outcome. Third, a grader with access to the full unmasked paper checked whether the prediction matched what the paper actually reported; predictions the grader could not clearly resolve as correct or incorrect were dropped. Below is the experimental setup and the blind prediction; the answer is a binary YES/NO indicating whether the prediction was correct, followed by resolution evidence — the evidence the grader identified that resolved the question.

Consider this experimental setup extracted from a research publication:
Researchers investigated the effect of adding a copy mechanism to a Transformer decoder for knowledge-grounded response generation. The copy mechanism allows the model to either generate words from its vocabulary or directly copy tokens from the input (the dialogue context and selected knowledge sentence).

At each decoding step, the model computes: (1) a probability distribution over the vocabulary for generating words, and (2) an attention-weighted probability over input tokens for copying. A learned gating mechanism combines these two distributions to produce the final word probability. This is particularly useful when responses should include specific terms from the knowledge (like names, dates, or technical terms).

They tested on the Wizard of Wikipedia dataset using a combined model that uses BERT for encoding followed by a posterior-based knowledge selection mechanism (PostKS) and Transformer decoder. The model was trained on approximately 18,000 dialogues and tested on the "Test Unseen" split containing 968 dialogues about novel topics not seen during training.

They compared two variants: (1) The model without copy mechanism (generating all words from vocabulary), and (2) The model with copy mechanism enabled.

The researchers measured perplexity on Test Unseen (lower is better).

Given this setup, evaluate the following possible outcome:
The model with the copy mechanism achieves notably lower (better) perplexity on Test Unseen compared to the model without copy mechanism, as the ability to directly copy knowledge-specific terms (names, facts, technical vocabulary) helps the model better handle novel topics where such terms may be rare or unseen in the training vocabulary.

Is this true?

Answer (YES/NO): YES